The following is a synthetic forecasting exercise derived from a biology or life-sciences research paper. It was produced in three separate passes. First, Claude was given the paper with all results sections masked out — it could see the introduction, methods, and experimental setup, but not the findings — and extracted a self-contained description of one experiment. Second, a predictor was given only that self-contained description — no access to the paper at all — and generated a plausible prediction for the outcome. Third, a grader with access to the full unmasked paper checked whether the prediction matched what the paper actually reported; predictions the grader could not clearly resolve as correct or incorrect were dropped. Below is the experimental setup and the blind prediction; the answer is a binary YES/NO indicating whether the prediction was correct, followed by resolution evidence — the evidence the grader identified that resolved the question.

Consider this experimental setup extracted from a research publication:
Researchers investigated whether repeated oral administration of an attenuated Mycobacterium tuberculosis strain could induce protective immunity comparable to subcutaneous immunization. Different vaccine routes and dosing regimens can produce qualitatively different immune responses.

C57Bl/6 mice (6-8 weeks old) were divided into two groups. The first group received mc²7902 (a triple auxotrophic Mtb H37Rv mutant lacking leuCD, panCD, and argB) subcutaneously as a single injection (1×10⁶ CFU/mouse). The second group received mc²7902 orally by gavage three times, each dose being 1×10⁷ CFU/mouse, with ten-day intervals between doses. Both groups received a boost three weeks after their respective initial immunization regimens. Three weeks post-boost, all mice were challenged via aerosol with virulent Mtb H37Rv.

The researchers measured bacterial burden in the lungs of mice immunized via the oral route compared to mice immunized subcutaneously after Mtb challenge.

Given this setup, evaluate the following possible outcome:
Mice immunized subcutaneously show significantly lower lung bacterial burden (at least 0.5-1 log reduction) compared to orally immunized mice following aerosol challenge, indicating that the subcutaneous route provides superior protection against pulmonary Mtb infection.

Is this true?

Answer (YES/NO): YES